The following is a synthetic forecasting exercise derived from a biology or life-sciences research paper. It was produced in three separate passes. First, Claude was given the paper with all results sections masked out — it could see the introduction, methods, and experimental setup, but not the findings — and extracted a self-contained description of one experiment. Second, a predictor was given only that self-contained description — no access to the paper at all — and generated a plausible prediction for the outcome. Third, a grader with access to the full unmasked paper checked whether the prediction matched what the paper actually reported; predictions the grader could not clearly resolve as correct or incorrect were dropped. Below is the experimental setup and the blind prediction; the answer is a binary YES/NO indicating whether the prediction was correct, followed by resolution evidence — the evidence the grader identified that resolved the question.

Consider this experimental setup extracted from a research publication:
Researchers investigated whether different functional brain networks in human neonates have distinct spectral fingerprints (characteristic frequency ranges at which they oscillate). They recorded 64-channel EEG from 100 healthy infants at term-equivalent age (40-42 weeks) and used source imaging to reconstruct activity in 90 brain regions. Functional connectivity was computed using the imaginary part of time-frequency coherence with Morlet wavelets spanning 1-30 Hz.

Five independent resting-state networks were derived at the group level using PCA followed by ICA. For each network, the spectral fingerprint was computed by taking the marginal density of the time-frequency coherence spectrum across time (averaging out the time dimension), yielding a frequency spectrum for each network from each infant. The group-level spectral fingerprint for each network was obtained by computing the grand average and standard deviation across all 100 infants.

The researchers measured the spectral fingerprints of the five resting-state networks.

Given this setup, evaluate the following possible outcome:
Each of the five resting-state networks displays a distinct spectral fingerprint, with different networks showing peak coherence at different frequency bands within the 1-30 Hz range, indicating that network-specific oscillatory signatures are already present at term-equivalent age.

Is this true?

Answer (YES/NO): YES